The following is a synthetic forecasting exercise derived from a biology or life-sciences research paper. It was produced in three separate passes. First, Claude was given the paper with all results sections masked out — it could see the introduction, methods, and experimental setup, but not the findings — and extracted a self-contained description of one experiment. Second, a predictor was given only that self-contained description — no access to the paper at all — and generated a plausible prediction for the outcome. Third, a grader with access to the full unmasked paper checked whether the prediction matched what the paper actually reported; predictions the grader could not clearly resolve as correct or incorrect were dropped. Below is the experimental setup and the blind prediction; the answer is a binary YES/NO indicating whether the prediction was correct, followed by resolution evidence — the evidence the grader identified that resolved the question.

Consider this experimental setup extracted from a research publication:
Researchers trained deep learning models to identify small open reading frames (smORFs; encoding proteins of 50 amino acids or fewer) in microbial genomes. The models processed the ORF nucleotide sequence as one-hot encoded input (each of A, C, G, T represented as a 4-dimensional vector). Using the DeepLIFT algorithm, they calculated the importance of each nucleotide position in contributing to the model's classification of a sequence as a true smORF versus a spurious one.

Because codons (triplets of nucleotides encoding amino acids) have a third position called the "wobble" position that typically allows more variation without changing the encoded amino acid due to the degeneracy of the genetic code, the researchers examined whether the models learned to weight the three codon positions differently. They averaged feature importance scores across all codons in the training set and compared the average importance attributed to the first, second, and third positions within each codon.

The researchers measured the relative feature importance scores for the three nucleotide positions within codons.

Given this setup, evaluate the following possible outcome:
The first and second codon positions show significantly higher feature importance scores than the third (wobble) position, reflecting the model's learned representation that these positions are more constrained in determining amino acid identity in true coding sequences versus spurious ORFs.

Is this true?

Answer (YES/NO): YES